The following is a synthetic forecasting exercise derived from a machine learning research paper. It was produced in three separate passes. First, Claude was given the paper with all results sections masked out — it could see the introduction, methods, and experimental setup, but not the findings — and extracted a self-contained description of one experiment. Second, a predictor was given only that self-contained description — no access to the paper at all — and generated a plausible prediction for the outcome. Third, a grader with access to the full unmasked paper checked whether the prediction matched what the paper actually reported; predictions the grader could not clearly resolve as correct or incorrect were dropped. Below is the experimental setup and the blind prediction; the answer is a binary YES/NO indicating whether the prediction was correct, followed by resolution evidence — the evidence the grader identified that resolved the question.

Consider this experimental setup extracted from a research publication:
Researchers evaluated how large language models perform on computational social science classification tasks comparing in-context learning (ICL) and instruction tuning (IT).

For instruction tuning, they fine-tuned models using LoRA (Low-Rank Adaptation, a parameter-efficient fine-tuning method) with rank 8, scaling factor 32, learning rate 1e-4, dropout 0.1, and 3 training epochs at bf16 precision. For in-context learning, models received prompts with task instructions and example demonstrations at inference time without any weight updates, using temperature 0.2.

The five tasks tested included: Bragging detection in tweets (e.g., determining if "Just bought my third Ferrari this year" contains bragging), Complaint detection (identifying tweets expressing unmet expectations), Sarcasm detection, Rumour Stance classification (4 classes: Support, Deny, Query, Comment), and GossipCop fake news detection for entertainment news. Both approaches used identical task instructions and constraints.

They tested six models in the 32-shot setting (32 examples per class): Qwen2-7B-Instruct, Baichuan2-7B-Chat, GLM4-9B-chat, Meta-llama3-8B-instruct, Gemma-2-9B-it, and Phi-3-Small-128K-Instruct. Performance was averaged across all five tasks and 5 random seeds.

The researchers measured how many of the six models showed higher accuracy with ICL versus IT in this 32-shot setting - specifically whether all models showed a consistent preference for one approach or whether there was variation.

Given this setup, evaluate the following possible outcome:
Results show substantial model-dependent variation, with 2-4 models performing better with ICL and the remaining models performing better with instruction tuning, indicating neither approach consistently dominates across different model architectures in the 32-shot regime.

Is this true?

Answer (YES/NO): NO